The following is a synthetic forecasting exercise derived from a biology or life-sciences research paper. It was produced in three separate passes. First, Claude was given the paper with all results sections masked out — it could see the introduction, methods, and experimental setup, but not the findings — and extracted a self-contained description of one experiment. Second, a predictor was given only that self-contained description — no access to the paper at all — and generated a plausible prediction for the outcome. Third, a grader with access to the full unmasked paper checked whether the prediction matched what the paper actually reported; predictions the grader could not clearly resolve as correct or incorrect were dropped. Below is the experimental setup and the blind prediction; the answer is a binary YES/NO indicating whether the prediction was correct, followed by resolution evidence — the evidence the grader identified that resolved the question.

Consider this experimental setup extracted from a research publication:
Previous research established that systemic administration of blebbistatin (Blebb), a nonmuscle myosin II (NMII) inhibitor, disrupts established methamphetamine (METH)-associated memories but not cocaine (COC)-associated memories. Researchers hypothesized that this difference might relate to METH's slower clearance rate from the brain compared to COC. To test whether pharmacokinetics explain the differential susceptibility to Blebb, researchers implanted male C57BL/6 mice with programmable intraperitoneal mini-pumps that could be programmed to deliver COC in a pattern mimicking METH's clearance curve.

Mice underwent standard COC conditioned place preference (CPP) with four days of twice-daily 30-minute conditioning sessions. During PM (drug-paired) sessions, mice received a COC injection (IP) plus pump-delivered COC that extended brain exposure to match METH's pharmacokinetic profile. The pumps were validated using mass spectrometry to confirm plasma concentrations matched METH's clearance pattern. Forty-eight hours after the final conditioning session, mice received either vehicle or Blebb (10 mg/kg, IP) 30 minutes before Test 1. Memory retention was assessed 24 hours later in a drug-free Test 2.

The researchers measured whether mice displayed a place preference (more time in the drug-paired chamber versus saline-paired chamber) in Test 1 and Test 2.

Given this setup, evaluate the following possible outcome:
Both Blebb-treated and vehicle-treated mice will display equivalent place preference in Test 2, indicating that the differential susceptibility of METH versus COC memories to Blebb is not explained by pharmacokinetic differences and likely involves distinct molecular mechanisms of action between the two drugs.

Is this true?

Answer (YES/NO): NO